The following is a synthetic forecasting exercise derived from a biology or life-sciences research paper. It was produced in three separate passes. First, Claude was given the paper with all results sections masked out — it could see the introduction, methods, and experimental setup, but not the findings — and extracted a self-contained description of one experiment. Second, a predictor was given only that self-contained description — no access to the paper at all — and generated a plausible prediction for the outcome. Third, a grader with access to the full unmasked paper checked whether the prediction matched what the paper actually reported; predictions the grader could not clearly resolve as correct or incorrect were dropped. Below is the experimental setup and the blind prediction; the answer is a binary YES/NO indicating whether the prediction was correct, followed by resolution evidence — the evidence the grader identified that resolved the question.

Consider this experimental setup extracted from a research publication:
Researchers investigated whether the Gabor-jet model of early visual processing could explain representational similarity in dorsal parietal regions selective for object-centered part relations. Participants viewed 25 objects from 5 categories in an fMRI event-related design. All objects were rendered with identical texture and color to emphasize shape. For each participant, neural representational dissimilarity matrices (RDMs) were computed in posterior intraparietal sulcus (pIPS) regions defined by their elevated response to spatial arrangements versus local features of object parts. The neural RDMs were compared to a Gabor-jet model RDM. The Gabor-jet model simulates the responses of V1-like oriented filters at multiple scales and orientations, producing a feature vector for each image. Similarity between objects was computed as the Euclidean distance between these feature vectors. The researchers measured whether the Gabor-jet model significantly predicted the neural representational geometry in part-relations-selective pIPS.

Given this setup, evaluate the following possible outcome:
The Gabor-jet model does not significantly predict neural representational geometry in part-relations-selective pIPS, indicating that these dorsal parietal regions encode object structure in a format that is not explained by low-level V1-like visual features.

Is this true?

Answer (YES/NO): YES